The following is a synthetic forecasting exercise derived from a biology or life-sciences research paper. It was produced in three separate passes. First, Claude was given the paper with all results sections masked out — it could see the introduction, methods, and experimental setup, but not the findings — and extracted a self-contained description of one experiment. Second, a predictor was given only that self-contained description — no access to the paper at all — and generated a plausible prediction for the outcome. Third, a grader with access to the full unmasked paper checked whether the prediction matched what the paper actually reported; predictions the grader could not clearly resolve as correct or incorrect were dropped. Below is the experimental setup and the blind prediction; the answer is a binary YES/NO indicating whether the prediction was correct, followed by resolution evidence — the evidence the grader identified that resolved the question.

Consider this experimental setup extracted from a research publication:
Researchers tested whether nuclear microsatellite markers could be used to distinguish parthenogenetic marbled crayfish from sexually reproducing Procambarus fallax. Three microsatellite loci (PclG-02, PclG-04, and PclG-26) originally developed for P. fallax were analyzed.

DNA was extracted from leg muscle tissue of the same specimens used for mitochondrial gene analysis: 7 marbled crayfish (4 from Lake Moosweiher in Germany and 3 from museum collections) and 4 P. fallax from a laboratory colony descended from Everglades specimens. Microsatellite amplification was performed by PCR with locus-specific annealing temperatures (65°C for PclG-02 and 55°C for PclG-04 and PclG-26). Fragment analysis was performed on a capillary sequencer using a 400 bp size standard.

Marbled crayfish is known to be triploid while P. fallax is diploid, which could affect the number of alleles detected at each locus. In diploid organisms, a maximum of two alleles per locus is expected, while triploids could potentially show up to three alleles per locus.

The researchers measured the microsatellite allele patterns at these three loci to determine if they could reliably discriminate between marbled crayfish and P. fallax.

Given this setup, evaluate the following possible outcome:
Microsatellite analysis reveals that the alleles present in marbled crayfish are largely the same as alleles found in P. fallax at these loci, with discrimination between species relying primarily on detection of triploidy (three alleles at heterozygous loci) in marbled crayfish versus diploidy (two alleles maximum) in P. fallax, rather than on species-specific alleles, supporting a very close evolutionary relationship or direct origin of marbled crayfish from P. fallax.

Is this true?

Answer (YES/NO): YES